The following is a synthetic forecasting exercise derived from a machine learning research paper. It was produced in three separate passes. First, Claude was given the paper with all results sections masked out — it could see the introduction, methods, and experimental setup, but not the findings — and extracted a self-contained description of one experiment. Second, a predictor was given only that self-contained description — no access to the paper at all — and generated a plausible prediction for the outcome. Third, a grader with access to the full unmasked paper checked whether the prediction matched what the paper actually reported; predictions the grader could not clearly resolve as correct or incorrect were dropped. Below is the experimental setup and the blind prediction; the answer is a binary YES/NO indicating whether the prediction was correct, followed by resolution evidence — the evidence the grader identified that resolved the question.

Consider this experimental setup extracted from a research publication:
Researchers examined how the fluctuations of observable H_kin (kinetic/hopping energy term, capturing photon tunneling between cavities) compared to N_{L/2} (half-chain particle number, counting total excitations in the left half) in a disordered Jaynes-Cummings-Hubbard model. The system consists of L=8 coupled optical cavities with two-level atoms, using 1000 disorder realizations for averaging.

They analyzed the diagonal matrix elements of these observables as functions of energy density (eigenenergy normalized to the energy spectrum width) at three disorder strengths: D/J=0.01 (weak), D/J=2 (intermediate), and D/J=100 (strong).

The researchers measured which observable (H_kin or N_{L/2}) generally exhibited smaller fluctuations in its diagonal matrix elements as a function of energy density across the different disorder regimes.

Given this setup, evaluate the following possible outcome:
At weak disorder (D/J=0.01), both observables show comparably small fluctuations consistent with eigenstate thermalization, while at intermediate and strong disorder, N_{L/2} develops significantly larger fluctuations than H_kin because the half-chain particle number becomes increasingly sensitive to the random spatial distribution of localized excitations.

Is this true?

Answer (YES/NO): NO